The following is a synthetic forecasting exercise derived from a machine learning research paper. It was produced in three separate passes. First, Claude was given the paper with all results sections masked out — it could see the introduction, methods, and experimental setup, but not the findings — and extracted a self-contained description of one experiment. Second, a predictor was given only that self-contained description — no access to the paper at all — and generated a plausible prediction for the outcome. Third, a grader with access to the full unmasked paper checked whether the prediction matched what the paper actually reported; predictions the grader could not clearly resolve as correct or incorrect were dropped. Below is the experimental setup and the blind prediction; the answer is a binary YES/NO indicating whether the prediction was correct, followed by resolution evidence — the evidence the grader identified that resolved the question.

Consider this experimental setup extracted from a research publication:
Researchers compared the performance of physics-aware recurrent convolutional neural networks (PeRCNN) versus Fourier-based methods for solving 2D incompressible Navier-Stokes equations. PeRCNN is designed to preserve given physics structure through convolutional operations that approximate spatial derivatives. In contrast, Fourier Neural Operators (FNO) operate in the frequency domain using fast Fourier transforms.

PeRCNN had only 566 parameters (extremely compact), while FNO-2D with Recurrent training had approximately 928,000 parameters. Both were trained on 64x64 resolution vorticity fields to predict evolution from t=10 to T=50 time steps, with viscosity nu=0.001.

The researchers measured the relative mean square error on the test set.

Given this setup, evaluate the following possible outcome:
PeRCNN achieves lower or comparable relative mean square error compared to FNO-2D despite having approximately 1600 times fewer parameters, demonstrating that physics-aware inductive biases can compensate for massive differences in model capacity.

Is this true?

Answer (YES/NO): NO